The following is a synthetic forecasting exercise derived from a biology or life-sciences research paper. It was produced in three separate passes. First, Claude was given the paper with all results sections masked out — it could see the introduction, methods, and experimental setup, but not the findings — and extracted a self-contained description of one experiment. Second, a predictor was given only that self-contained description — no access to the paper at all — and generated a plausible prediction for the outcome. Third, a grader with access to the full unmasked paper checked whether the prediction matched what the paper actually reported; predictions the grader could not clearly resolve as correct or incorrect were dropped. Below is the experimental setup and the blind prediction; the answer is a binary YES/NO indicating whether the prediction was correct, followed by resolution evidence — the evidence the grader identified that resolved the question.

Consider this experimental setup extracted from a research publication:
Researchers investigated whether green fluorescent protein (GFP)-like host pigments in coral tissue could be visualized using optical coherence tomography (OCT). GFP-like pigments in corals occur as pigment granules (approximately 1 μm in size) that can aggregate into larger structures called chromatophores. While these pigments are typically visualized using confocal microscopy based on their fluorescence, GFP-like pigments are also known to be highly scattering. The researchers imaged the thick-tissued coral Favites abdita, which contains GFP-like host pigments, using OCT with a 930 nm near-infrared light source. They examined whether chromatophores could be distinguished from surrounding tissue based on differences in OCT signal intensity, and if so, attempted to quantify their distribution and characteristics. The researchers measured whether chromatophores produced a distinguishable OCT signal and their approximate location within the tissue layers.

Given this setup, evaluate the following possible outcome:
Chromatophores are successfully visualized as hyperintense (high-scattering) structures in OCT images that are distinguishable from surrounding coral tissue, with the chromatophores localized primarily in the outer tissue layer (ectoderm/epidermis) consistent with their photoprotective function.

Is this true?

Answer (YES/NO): YES